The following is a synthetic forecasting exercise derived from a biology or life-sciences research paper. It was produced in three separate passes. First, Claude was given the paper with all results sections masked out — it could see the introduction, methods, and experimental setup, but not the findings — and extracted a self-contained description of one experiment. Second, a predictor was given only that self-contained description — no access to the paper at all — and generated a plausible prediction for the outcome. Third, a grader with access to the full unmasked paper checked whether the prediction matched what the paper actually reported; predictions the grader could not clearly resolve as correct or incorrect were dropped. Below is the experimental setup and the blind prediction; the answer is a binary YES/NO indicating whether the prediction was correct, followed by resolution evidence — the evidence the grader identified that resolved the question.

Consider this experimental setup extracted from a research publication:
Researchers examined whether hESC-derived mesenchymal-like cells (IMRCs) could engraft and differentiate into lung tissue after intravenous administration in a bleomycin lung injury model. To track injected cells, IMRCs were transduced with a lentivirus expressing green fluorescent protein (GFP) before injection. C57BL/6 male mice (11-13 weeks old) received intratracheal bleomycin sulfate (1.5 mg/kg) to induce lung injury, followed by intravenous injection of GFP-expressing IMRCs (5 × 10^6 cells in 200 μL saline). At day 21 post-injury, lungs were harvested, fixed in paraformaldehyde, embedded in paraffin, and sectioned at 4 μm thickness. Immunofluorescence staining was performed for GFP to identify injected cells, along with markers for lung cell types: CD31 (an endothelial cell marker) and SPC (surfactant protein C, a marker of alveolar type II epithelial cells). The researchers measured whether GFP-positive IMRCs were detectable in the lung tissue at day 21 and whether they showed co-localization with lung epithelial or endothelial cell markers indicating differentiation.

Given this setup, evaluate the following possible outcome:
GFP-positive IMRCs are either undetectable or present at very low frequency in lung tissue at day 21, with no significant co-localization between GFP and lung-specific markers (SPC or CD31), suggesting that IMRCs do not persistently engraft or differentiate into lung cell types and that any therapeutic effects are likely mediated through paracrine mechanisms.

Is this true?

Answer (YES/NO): YES